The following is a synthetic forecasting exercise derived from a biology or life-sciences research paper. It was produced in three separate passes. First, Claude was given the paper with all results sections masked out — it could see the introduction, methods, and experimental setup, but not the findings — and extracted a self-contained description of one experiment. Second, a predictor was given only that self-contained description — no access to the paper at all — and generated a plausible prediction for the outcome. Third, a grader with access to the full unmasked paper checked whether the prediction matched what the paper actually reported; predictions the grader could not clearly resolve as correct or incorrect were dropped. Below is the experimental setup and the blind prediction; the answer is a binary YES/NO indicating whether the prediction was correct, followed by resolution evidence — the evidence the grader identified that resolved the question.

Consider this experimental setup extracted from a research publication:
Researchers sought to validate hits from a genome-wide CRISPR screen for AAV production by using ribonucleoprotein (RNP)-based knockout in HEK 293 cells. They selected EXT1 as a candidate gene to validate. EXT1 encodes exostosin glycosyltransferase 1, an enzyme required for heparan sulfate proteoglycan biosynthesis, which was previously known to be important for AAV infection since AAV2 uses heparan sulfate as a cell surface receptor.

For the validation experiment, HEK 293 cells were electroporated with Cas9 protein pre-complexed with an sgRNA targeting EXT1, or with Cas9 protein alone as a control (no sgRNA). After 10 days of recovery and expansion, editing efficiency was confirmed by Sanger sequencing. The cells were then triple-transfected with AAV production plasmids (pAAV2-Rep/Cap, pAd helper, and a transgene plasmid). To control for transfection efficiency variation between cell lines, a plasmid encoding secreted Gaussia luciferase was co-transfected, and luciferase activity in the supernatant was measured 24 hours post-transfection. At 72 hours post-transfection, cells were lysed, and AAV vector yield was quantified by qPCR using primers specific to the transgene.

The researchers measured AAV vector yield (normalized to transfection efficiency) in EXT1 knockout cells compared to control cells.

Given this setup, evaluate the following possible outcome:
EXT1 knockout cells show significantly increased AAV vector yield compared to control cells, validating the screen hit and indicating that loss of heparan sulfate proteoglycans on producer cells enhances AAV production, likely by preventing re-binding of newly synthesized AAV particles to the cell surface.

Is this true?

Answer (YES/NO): NO